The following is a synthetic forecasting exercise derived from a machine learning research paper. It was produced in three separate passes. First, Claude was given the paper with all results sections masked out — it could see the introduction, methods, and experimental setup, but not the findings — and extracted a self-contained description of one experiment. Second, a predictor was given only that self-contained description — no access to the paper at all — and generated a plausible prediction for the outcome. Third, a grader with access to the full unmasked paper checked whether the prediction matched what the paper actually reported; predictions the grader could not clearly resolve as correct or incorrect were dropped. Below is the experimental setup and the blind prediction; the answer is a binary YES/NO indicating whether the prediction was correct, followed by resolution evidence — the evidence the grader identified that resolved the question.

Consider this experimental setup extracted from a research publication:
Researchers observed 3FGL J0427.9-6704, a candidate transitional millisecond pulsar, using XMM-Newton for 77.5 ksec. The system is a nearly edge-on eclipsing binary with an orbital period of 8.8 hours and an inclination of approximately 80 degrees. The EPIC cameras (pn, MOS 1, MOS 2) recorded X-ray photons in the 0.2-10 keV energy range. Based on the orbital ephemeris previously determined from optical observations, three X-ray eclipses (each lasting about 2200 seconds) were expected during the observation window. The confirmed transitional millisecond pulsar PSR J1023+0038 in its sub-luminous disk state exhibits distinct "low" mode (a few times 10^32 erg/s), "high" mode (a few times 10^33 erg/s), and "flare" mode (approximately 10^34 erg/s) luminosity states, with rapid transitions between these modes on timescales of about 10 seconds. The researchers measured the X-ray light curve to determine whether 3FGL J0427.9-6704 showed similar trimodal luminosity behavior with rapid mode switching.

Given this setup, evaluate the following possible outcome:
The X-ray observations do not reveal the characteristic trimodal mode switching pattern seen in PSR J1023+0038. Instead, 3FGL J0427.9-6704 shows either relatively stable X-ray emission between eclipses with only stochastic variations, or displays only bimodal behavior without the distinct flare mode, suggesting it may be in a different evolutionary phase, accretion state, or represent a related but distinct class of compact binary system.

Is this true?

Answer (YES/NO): NO